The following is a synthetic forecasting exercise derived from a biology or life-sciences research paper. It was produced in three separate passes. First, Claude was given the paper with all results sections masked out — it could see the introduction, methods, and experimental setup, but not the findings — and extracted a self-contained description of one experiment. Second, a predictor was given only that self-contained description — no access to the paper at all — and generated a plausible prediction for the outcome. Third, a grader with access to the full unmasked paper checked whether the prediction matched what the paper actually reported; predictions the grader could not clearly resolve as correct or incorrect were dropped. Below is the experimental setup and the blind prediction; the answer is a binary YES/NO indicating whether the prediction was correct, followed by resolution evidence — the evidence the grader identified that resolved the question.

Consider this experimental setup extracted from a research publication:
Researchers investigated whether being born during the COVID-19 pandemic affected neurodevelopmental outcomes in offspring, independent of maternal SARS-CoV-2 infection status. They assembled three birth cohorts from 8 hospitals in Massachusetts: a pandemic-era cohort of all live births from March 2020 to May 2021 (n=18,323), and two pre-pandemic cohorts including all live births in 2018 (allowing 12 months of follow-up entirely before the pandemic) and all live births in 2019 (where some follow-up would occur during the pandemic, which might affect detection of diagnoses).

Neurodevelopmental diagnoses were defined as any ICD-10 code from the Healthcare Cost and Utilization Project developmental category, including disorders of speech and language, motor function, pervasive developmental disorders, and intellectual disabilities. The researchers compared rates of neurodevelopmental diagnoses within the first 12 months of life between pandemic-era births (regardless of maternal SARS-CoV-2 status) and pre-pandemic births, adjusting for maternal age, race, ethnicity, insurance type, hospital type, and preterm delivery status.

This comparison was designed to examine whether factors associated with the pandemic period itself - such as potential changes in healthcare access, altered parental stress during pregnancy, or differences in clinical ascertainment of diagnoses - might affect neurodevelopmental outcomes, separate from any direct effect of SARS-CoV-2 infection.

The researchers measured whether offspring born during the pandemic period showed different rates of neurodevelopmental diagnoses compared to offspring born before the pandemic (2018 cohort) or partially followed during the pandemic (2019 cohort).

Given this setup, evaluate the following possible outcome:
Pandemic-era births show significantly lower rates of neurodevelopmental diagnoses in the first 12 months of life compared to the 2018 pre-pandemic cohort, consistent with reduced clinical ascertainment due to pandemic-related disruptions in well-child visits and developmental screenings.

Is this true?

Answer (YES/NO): NO